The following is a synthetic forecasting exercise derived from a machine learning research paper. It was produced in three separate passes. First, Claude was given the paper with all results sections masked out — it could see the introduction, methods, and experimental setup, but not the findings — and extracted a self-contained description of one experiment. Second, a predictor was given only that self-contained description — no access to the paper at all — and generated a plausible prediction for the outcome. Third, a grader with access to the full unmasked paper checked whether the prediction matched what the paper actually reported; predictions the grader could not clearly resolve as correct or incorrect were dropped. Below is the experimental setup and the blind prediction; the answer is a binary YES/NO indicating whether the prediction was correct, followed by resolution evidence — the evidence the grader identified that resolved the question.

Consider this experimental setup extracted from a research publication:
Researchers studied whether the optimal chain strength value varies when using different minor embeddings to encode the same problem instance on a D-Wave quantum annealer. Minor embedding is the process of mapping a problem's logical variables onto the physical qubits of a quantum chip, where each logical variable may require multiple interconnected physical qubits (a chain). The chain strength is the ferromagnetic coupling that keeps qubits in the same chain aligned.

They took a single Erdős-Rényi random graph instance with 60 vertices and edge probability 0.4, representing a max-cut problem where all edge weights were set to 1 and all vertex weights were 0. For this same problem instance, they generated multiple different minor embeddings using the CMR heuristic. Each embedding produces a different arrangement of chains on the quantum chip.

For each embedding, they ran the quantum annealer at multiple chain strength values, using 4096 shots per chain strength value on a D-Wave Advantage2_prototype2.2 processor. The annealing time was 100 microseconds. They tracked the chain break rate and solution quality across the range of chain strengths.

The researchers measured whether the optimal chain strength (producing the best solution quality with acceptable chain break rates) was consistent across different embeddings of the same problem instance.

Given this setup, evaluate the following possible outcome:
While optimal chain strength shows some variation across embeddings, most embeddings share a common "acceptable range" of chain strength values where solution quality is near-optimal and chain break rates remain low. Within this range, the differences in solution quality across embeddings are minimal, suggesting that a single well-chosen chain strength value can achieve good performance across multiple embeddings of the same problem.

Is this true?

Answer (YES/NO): NO